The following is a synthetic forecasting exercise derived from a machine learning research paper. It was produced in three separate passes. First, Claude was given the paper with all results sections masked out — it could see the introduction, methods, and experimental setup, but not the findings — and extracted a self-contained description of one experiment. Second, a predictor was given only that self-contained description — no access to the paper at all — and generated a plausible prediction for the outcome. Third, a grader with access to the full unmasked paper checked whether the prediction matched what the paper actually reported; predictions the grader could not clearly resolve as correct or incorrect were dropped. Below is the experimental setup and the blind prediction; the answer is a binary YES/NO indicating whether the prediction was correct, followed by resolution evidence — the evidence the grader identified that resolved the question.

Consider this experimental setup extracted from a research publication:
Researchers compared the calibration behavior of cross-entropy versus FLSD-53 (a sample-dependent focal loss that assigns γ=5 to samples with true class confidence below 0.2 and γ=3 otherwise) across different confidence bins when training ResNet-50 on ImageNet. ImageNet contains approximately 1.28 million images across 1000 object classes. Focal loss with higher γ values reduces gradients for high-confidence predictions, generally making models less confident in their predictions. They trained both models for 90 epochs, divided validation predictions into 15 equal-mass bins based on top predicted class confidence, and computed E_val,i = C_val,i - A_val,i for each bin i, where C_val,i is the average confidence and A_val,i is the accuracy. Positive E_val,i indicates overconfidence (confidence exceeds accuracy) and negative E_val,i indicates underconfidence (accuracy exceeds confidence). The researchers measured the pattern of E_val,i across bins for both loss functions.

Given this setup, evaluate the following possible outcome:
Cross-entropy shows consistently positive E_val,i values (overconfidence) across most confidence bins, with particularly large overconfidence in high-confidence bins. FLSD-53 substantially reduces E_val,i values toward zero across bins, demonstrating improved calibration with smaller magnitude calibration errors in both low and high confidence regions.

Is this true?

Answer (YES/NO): NO